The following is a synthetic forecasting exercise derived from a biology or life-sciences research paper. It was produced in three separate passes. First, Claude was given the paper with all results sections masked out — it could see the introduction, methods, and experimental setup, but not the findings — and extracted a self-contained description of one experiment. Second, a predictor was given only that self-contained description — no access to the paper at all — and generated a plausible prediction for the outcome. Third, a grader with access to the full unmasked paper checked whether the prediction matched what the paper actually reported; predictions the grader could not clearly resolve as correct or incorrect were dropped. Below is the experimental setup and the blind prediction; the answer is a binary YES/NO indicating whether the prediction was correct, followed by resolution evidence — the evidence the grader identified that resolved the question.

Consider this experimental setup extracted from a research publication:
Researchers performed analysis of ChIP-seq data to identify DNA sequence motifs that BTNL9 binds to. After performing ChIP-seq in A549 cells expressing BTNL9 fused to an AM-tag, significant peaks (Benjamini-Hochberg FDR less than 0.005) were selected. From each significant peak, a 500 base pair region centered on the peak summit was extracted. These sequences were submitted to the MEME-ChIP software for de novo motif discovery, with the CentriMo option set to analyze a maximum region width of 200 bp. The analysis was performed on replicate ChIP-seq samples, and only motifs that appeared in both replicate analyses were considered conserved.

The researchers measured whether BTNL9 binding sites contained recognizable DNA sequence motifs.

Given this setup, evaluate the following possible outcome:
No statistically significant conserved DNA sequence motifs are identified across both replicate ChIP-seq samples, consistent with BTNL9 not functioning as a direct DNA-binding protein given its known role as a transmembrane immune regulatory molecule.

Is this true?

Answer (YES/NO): NO